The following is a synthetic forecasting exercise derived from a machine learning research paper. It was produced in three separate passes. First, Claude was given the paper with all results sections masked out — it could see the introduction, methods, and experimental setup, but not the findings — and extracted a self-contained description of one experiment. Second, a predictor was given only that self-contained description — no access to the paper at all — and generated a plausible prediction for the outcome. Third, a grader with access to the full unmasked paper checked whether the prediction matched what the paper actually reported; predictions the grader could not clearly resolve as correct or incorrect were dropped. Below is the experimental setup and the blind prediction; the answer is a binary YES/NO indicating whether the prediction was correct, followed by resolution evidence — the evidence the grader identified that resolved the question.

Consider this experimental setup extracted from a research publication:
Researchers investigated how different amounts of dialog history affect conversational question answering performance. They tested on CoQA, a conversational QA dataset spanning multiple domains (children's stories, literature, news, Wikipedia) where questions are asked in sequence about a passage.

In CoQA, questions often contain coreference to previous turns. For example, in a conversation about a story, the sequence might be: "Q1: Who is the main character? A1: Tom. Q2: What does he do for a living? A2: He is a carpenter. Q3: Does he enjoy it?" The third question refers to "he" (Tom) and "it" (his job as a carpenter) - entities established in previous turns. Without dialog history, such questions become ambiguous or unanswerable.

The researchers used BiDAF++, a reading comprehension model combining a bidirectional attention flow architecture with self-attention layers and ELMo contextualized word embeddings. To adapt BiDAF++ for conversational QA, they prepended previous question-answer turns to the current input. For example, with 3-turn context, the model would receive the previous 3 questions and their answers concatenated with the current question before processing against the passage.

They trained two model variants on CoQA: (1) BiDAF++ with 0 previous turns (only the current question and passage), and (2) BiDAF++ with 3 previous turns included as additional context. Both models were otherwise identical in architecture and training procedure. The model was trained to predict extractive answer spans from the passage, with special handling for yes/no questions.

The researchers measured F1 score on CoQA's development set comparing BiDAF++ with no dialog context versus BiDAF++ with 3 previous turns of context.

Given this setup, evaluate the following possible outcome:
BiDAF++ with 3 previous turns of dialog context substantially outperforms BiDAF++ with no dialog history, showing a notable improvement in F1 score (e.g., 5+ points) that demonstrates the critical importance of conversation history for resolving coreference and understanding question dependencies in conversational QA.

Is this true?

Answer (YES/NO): YES